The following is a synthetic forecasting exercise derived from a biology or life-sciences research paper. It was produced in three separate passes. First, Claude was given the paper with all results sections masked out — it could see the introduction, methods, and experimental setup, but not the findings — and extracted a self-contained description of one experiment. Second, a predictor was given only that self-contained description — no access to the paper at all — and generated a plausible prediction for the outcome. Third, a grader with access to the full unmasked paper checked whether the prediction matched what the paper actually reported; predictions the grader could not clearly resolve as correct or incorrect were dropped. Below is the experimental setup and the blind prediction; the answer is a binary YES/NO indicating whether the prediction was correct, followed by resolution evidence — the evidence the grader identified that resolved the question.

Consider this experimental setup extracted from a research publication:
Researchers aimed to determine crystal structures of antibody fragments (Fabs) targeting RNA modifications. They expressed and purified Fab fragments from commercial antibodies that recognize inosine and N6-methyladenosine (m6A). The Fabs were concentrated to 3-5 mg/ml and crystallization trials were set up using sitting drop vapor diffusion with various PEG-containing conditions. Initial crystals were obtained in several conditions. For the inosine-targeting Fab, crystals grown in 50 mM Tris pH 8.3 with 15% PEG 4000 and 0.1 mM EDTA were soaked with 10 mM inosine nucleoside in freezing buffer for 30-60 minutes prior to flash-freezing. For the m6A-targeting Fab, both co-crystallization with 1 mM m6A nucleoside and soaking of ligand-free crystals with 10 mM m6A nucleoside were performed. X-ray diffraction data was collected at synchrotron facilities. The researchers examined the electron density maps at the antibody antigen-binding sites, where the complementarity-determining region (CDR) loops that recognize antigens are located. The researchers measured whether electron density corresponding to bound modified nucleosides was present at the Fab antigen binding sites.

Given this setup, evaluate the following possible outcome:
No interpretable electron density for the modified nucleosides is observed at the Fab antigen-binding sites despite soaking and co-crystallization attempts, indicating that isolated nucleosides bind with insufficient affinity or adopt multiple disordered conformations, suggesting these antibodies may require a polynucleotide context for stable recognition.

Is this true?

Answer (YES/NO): NO